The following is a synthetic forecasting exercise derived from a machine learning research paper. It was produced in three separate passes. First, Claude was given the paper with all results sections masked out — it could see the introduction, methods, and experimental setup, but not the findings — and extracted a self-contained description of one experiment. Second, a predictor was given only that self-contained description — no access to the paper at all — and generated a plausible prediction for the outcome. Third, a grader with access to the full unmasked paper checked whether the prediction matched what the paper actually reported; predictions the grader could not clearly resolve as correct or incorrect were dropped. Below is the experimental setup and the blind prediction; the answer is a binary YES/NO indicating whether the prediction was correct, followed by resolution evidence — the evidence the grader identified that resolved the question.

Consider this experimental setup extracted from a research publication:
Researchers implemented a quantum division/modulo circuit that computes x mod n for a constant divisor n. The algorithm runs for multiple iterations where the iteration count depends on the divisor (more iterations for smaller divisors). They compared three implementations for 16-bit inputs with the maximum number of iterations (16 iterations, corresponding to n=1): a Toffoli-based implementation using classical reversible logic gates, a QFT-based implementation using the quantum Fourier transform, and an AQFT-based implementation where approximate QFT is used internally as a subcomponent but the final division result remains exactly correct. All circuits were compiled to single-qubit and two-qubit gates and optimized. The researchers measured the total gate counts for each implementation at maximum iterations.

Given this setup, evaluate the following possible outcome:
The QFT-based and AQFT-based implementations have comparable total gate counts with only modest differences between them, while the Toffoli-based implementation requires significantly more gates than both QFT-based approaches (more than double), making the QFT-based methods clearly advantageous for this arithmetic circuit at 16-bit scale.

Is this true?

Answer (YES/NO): NO